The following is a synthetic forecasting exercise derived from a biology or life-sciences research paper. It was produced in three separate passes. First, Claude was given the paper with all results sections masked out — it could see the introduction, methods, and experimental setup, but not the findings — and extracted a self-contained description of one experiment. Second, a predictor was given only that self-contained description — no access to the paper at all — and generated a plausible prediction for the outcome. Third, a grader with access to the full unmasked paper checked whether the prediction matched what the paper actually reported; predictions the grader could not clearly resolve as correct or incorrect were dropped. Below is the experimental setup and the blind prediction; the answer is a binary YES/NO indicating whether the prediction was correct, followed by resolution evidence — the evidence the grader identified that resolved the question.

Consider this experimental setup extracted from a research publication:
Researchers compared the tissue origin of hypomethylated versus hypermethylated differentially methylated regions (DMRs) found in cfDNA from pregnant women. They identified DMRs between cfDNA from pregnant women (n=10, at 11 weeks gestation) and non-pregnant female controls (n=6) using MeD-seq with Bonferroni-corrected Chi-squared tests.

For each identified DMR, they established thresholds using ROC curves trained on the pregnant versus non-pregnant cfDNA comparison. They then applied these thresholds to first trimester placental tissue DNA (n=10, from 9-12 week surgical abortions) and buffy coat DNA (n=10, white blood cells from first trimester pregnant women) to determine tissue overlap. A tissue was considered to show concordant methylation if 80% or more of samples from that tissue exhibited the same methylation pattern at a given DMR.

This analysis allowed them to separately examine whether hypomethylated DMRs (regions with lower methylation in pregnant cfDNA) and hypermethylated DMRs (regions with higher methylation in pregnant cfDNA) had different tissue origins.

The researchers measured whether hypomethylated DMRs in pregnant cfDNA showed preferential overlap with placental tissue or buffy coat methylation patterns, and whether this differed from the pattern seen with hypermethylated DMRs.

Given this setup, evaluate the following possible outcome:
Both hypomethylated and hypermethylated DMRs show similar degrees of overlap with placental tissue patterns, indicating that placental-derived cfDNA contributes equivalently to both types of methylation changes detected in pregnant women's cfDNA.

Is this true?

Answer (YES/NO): NO